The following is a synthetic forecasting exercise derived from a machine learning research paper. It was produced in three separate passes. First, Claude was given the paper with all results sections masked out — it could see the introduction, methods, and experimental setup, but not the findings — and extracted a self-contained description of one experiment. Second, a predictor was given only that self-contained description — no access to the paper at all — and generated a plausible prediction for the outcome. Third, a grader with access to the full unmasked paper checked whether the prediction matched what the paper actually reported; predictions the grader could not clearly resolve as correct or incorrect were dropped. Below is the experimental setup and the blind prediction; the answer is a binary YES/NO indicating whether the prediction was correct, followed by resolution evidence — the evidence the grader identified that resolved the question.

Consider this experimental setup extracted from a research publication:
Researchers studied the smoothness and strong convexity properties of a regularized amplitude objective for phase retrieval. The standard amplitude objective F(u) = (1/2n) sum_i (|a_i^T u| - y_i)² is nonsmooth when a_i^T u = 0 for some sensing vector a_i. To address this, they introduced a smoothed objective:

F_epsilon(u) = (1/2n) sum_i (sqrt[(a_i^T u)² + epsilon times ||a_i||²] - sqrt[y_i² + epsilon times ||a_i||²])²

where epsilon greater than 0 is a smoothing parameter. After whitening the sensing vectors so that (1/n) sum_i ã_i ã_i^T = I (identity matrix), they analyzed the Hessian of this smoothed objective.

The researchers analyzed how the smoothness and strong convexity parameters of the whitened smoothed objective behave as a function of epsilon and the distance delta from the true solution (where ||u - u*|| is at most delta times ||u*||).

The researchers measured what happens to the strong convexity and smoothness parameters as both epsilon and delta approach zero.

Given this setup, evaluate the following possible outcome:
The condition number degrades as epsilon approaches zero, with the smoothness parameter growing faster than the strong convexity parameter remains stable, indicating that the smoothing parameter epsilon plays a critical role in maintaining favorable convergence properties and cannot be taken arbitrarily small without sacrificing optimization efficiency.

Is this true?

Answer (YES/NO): NO